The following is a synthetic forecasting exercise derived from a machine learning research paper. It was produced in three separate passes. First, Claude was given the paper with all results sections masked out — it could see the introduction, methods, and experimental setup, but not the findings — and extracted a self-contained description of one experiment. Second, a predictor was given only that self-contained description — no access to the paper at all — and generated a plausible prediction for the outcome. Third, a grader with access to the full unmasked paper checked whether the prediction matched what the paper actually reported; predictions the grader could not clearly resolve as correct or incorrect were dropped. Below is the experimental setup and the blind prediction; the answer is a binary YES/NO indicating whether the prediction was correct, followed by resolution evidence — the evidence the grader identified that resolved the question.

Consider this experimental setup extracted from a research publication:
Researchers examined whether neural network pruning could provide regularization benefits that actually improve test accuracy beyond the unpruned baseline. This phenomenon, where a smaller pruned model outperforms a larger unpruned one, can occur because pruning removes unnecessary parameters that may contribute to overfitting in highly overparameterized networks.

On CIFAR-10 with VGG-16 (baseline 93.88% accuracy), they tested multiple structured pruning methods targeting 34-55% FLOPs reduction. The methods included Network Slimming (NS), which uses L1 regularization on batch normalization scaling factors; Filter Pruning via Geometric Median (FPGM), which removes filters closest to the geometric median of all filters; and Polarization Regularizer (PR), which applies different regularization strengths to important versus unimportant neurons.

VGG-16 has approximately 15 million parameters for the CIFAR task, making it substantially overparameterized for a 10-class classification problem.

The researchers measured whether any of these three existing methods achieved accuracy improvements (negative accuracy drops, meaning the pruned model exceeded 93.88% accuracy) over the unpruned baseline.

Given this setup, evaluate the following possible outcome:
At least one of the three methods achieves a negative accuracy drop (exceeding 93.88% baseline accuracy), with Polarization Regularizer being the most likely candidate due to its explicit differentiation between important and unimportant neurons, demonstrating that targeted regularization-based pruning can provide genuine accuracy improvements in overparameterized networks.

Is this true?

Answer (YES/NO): YES